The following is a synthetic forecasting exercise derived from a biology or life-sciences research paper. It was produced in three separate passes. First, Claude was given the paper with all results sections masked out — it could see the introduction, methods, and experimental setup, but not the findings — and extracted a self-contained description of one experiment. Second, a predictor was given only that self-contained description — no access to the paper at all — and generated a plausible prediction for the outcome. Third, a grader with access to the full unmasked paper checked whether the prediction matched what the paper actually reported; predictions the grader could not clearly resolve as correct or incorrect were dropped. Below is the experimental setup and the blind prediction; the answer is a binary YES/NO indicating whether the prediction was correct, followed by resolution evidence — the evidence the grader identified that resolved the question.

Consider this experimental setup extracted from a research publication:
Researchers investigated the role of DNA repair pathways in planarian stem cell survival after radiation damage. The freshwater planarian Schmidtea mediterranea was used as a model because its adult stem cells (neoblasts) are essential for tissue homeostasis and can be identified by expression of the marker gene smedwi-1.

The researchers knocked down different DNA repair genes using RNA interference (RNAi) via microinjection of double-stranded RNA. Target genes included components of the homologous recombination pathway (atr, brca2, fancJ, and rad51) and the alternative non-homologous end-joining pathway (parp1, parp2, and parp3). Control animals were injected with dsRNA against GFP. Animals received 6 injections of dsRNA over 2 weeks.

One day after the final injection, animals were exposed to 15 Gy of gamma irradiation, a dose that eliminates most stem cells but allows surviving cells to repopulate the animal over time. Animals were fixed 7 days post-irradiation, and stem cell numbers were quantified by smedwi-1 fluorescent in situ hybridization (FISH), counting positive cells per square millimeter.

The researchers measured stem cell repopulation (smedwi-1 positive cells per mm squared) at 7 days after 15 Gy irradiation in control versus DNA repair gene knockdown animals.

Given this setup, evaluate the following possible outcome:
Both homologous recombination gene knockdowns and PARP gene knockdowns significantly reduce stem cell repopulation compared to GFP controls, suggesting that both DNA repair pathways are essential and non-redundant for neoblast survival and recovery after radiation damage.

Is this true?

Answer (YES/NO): YES